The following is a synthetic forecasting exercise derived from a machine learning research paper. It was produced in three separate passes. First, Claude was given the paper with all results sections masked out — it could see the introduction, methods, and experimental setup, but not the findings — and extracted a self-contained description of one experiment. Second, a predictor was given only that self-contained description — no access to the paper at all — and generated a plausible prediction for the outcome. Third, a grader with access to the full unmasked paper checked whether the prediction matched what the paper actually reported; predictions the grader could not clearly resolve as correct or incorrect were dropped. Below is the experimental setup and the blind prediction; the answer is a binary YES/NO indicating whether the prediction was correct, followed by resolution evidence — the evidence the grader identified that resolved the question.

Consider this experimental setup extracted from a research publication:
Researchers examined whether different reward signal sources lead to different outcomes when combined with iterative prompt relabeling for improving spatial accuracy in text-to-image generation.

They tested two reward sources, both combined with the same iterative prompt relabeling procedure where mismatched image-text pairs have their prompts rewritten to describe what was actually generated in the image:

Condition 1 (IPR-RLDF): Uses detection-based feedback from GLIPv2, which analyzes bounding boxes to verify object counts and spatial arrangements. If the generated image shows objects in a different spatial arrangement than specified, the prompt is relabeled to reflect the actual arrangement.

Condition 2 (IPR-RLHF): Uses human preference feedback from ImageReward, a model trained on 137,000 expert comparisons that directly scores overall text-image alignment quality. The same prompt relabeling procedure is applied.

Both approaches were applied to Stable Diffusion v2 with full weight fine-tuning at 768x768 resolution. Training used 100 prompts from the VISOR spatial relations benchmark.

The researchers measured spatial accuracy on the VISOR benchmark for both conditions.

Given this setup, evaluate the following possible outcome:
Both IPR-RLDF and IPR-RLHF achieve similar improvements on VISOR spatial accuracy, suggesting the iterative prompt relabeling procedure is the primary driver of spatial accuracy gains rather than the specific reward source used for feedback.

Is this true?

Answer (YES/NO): YES